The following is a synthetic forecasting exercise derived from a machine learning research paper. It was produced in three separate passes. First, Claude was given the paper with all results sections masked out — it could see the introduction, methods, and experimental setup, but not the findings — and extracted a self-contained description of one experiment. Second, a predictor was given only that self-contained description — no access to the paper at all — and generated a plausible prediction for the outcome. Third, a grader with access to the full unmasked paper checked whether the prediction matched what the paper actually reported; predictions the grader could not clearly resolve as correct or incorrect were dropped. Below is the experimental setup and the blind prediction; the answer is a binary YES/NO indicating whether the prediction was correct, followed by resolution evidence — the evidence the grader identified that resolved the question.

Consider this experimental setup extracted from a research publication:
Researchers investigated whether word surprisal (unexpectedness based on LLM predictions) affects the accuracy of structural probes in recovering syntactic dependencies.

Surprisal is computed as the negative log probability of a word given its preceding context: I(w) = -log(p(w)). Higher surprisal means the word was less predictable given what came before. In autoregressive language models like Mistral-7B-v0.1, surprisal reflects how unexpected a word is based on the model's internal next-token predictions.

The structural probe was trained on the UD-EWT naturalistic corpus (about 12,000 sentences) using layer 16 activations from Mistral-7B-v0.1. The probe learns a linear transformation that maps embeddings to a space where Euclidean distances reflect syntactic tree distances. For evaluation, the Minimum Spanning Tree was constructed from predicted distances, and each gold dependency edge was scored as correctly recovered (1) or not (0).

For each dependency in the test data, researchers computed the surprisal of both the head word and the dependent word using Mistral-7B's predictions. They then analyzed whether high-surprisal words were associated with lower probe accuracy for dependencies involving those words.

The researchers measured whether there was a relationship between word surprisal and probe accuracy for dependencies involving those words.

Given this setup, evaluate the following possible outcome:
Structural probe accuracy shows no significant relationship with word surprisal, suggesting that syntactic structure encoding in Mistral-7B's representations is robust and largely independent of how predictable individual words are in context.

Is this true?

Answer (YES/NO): YES